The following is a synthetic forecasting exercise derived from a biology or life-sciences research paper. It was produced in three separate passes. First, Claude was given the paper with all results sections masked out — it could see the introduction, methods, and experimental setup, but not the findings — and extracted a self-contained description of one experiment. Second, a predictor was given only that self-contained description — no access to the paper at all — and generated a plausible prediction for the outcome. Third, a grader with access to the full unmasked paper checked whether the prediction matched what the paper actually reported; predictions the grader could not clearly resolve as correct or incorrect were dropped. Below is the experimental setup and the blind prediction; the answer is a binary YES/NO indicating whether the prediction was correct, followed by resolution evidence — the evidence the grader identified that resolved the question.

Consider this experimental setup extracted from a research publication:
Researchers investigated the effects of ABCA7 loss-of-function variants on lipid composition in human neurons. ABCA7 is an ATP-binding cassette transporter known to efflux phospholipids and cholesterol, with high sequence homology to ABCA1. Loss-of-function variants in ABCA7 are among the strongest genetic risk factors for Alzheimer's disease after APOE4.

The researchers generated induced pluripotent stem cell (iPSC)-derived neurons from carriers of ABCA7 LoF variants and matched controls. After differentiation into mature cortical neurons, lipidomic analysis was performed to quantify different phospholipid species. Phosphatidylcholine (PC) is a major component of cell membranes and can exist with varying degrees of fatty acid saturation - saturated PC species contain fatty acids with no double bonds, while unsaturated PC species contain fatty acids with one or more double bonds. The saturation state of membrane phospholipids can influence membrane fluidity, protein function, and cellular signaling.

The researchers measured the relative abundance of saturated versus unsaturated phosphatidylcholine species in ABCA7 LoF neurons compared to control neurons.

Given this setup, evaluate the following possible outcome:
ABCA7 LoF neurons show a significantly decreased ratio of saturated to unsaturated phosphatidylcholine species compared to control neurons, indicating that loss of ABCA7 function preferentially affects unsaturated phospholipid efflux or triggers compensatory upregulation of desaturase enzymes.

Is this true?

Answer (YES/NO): NO